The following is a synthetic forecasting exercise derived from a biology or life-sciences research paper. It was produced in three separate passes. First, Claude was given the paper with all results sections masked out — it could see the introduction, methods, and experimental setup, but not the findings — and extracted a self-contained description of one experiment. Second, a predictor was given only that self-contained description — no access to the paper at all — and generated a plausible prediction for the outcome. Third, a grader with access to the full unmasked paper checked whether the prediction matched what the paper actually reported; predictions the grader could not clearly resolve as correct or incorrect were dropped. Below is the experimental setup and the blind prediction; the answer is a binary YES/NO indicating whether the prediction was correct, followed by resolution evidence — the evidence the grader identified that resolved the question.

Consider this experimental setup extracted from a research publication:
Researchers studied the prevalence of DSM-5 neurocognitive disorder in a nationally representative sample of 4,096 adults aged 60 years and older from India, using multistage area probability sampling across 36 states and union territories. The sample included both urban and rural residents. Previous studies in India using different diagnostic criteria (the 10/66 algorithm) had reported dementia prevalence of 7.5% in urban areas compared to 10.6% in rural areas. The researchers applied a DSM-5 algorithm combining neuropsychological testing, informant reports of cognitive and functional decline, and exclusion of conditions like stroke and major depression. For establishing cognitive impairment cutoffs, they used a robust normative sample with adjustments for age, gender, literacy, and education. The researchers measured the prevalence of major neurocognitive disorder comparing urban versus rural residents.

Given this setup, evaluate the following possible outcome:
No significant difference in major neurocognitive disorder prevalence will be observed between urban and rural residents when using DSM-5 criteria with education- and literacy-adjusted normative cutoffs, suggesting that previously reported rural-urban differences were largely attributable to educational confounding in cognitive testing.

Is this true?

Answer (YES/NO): NO